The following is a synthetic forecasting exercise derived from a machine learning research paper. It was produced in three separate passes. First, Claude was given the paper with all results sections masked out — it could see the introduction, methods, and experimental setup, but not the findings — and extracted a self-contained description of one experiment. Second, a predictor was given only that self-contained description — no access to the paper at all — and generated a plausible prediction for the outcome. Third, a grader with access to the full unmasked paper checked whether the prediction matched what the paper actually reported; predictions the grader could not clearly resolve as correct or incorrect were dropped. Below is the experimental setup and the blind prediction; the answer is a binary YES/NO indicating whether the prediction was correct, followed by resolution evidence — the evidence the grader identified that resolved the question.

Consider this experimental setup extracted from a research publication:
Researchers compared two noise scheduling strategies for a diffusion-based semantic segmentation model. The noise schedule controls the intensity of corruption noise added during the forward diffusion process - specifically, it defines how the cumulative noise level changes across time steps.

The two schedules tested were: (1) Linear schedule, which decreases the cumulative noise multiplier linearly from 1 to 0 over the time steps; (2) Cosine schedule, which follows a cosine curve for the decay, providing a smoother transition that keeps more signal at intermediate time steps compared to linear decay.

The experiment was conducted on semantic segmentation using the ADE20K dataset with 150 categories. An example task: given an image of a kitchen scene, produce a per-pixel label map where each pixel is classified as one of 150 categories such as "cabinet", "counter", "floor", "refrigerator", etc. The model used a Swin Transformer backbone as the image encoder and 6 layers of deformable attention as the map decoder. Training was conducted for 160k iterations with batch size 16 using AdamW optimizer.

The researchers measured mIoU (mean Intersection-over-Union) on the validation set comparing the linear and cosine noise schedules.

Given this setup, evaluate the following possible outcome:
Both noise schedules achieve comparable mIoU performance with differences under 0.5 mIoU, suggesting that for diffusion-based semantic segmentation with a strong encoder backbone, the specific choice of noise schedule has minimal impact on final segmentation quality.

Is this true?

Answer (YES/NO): NO